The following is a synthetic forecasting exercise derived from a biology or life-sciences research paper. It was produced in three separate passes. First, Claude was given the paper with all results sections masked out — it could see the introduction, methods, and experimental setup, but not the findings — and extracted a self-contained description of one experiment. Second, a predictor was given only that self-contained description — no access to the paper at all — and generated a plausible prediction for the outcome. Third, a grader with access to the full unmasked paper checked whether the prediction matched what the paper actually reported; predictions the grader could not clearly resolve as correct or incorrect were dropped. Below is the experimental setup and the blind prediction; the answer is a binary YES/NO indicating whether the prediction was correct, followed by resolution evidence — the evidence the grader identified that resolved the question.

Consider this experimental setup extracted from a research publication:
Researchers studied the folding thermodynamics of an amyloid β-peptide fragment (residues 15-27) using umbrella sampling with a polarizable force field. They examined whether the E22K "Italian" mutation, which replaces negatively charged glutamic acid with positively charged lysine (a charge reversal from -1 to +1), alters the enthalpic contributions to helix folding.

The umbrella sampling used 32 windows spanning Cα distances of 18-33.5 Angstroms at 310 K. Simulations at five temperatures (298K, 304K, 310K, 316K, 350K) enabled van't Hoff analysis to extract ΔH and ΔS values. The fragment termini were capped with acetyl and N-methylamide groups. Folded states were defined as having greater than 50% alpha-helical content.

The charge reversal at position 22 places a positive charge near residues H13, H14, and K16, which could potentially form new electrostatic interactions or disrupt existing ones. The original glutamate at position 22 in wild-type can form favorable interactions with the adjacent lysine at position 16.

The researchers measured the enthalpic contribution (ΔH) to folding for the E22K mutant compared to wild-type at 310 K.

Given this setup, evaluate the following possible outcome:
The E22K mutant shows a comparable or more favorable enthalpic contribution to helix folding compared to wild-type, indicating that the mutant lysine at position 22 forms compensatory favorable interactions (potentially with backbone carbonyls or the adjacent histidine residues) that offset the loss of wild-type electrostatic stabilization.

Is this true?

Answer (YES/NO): YES